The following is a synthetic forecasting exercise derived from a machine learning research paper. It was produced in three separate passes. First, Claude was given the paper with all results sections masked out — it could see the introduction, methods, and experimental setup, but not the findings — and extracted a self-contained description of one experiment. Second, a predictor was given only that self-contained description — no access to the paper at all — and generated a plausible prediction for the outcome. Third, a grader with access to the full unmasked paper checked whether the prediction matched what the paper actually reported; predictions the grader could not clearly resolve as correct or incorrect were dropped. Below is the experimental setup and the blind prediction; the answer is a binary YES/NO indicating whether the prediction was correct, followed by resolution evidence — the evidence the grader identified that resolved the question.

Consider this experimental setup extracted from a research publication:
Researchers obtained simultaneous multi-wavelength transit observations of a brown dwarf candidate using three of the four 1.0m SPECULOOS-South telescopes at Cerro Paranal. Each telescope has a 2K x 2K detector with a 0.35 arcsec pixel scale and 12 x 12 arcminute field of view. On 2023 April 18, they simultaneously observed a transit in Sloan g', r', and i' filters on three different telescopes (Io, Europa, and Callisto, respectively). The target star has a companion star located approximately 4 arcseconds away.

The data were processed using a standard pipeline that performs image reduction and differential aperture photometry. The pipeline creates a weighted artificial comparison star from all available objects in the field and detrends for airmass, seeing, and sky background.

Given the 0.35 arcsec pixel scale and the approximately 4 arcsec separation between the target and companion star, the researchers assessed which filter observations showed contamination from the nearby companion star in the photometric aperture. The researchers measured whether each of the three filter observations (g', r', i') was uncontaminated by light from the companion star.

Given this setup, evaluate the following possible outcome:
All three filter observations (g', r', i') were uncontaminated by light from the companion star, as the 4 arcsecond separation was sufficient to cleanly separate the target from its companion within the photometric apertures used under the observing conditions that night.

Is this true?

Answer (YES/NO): NO